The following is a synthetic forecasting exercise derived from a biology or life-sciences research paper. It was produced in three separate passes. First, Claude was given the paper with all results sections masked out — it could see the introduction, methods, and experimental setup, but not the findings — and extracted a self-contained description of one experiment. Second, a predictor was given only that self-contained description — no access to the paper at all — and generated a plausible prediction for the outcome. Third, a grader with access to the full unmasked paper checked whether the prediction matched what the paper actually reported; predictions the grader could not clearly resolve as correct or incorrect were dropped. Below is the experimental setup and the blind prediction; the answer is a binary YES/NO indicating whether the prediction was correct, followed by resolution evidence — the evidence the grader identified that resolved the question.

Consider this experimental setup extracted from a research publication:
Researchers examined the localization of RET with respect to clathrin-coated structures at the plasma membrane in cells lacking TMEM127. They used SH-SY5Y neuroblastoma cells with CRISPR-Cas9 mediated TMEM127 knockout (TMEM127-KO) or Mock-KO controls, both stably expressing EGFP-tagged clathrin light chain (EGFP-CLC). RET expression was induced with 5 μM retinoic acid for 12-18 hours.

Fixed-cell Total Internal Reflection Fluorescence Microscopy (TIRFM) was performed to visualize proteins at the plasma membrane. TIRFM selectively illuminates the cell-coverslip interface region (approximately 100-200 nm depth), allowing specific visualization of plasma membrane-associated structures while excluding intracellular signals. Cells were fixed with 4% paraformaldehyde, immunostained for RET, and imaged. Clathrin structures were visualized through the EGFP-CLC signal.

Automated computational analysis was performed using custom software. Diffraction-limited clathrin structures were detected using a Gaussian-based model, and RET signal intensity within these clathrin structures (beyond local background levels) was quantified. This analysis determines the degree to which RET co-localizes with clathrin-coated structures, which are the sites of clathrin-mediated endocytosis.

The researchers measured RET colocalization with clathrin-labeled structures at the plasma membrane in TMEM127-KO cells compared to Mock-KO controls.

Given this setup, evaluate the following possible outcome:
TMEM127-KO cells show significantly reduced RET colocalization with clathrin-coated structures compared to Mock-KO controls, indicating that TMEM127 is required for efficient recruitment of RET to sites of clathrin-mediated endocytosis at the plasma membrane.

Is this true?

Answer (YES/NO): YES